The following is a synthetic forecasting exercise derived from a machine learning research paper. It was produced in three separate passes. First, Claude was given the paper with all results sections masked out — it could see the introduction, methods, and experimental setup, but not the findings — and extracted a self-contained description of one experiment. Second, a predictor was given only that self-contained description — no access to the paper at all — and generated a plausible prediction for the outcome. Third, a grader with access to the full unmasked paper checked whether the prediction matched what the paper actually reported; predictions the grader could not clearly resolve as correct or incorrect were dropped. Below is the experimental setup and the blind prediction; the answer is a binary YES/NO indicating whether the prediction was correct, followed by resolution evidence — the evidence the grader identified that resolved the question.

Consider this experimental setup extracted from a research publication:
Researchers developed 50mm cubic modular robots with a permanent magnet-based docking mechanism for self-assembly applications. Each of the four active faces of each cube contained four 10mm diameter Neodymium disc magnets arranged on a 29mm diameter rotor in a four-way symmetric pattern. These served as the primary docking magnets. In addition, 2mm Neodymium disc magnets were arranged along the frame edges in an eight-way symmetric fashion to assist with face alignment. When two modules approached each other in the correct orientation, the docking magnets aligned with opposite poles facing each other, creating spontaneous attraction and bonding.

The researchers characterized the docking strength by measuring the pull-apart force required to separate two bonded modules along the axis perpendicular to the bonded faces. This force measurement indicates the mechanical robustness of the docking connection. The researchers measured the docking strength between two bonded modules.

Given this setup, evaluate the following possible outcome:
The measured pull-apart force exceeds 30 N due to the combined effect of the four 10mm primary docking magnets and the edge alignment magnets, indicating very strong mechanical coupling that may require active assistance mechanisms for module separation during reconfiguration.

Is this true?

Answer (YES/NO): NO